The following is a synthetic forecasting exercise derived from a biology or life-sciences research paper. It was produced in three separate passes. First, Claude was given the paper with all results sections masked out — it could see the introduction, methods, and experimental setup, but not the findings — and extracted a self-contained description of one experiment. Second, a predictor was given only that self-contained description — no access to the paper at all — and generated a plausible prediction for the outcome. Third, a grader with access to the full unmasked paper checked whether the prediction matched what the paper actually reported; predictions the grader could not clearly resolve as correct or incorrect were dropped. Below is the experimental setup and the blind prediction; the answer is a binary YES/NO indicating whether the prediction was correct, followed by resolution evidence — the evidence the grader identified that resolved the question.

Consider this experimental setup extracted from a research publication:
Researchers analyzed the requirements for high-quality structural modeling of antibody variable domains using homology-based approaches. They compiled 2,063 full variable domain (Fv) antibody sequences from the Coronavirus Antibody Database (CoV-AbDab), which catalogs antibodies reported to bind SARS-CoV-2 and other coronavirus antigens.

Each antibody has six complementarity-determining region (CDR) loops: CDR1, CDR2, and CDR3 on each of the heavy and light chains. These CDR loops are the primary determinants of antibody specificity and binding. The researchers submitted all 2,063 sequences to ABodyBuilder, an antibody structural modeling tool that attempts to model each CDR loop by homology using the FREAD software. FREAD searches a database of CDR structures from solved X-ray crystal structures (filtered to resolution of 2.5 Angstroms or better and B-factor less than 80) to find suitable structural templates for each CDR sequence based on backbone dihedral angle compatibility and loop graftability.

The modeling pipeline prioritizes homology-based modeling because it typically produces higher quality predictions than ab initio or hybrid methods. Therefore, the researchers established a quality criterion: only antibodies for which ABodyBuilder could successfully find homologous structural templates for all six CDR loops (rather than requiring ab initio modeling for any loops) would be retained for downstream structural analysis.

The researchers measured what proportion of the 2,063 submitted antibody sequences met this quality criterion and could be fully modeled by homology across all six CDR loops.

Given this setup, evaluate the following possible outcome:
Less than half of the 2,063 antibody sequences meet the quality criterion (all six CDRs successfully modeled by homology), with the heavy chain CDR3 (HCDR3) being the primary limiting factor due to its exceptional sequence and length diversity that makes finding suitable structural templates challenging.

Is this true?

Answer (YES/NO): NO